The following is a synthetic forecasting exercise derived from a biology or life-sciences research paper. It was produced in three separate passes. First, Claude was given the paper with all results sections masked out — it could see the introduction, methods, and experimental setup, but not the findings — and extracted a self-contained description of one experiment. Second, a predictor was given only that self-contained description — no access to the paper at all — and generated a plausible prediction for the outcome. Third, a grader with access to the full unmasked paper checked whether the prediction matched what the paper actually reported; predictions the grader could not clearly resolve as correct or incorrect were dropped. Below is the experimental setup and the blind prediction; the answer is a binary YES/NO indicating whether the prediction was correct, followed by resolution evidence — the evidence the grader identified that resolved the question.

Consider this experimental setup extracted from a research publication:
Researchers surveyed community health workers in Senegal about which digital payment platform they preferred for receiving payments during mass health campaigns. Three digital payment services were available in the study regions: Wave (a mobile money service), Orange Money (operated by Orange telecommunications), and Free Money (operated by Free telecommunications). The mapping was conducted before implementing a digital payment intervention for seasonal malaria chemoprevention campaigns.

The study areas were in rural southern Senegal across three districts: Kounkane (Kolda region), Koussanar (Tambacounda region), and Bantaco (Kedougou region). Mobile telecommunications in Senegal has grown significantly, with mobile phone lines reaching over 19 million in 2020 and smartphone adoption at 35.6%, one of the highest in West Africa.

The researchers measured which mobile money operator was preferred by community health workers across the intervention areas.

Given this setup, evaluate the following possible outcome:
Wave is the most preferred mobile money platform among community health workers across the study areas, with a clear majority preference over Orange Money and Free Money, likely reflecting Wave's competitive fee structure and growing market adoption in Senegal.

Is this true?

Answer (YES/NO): YES